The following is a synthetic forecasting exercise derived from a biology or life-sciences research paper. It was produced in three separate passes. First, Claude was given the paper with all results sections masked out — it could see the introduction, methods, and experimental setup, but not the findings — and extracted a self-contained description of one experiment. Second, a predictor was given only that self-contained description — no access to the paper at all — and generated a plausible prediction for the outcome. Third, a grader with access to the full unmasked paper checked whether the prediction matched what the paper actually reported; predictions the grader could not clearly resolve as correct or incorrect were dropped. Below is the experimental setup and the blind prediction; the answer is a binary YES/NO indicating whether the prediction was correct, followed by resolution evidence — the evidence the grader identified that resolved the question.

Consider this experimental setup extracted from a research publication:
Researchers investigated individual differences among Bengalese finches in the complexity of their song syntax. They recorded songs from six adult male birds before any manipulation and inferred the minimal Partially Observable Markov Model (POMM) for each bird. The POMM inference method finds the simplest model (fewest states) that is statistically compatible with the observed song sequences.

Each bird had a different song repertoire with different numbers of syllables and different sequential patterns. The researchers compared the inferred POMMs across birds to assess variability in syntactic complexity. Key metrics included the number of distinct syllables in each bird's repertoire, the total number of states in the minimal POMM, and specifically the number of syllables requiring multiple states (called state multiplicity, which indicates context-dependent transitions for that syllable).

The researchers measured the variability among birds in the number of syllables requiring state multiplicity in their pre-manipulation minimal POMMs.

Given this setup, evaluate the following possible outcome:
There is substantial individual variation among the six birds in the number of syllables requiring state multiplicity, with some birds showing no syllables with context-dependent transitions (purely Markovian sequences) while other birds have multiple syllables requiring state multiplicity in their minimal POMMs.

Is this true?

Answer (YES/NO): NO